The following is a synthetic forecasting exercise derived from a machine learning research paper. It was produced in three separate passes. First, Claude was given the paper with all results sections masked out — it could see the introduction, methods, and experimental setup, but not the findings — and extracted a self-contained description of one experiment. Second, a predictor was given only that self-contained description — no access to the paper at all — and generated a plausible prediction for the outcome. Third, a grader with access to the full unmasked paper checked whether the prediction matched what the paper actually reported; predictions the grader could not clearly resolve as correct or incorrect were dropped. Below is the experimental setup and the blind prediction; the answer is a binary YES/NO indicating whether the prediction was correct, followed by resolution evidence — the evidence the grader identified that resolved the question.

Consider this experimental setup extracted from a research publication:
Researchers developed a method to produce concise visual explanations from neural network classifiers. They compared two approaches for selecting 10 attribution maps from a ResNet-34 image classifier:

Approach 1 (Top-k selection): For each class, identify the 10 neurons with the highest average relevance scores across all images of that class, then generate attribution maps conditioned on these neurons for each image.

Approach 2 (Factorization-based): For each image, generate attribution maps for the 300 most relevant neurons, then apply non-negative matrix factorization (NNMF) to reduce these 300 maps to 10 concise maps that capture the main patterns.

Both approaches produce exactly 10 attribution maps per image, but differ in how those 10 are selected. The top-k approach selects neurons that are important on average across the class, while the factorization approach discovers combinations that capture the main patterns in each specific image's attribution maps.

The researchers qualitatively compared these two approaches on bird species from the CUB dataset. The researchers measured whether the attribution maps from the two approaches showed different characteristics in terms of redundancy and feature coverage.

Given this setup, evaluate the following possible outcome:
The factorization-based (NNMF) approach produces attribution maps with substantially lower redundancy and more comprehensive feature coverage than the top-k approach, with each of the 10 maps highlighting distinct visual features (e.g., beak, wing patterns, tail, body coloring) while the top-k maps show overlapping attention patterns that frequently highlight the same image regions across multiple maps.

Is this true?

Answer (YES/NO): NO